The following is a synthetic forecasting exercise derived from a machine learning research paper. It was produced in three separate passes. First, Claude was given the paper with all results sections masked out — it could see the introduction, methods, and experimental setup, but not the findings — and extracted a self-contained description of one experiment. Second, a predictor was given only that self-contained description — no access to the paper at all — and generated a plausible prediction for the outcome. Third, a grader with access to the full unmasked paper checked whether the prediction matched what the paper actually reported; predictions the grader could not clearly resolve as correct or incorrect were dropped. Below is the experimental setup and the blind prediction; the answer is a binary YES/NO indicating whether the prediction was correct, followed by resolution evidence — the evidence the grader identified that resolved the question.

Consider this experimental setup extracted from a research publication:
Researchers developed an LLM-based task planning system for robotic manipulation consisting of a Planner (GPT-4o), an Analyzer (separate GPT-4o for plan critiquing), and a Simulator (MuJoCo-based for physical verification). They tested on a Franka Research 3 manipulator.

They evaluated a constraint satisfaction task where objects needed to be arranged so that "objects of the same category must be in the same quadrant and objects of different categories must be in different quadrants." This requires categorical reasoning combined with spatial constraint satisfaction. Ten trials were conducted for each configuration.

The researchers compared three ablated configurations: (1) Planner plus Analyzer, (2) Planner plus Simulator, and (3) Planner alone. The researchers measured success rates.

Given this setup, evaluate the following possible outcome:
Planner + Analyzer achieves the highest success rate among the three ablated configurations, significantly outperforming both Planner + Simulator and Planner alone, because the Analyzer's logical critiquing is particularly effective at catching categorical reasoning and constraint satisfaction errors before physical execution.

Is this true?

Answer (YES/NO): NO